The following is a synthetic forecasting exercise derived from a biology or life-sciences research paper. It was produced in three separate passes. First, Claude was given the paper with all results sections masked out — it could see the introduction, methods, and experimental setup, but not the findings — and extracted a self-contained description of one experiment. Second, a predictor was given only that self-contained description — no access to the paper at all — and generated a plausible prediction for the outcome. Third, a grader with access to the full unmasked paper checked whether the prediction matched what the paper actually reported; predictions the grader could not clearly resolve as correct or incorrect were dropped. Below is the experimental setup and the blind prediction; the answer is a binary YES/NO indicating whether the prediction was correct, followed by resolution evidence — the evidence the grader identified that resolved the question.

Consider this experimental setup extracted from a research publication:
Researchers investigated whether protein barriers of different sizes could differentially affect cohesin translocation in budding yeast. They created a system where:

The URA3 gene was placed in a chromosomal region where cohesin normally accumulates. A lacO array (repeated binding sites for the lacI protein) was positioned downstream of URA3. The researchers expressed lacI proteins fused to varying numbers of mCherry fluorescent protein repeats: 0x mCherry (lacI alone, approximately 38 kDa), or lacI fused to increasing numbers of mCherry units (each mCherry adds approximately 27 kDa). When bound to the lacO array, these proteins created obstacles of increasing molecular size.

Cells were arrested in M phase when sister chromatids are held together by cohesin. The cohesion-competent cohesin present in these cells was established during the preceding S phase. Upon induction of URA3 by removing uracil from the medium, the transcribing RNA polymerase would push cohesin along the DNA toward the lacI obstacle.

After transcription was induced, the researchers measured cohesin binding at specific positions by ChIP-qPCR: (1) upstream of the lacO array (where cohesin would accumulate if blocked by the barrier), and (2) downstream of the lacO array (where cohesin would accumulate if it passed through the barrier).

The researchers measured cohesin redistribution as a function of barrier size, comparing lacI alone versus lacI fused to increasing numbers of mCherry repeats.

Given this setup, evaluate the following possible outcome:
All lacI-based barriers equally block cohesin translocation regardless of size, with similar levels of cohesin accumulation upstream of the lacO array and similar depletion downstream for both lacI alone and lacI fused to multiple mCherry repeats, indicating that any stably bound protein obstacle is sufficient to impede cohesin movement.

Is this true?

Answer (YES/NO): NO